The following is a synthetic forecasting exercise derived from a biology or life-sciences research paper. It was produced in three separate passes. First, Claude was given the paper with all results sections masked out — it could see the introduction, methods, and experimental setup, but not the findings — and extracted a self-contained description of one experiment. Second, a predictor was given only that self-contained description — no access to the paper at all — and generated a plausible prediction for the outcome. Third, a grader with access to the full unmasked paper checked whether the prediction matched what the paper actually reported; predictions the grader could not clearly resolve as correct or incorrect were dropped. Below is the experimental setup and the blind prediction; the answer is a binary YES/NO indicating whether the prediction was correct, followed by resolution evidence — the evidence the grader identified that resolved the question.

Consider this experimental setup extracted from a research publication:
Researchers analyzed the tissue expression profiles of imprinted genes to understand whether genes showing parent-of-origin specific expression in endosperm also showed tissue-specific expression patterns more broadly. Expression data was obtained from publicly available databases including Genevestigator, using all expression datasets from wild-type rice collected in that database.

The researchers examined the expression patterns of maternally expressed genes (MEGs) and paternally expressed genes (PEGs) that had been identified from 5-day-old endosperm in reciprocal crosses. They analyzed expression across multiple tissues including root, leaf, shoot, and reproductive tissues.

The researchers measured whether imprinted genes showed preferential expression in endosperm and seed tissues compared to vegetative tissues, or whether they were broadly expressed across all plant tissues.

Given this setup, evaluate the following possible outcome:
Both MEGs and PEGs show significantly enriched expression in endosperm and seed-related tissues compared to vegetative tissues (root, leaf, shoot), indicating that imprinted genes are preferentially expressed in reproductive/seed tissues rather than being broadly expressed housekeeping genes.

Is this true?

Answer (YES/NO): NO